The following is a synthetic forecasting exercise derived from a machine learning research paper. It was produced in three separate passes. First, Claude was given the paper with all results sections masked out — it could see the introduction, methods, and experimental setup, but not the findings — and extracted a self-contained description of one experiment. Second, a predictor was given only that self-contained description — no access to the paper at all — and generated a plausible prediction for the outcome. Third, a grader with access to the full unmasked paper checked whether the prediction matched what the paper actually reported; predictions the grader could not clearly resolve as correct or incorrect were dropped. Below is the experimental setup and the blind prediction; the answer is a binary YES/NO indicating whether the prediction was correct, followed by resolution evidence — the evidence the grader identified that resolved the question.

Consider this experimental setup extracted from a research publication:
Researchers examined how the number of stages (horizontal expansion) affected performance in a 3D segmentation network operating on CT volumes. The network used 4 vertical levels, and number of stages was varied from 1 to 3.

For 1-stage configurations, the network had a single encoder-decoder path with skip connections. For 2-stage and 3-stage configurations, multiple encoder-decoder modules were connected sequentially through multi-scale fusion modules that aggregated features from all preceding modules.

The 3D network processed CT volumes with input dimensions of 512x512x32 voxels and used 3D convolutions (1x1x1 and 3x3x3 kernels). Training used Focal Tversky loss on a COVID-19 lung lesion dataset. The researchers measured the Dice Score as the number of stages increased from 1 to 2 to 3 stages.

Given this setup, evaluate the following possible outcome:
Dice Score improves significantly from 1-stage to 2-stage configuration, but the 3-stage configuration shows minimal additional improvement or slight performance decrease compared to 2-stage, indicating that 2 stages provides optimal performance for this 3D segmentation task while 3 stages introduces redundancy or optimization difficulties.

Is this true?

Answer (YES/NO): YES